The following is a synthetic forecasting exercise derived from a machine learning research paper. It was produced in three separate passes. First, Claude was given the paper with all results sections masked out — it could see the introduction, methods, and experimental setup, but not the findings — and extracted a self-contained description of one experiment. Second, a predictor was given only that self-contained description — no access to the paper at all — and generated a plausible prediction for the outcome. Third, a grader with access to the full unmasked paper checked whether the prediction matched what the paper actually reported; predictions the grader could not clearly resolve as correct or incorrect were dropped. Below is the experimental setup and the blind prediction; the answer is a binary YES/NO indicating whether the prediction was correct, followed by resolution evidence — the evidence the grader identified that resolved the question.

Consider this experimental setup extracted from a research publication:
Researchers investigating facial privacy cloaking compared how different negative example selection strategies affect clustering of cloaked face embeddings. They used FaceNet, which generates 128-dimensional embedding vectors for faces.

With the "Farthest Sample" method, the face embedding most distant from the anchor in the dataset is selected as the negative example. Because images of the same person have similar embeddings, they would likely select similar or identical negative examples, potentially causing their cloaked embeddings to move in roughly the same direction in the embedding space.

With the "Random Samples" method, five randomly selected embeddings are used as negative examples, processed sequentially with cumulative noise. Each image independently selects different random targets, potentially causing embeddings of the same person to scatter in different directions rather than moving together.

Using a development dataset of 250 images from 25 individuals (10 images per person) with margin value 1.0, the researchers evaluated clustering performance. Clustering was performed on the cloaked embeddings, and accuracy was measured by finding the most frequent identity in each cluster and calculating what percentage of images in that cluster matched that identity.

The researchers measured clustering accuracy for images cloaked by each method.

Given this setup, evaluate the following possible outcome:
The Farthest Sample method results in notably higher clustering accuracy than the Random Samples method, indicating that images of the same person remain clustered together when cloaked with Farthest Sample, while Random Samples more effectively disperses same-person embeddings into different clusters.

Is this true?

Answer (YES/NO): YES